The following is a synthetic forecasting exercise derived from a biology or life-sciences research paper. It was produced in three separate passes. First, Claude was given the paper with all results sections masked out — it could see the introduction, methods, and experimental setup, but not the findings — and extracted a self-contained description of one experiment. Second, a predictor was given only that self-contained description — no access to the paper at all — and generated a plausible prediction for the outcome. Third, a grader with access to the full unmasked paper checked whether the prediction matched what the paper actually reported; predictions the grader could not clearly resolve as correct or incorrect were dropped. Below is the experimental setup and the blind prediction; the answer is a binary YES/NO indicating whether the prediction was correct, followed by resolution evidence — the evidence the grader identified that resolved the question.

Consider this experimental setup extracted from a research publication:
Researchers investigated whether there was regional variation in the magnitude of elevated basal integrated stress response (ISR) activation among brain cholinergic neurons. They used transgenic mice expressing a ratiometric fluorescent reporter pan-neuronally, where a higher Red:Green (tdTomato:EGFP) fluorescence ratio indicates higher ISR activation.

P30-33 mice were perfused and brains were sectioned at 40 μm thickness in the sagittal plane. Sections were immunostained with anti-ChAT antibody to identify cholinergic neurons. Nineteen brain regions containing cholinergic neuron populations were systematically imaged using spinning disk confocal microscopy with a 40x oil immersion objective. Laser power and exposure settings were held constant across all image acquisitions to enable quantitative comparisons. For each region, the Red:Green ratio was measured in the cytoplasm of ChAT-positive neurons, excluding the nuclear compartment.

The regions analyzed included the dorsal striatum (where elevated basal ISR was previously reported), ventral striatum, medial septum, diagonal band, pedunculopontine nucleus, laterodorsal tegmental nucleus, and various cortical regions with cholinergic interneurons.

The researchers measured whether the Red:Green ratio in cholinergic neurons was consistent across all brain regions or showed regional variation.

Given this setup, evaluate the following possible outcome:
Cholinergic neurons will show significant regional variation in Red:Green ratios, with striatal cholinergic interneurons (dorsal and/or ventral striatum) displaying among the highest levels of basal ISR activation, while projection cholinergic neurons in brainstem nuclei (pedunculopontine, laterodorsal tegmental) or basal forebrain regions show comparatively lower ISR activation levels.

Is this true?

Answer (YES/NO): NO